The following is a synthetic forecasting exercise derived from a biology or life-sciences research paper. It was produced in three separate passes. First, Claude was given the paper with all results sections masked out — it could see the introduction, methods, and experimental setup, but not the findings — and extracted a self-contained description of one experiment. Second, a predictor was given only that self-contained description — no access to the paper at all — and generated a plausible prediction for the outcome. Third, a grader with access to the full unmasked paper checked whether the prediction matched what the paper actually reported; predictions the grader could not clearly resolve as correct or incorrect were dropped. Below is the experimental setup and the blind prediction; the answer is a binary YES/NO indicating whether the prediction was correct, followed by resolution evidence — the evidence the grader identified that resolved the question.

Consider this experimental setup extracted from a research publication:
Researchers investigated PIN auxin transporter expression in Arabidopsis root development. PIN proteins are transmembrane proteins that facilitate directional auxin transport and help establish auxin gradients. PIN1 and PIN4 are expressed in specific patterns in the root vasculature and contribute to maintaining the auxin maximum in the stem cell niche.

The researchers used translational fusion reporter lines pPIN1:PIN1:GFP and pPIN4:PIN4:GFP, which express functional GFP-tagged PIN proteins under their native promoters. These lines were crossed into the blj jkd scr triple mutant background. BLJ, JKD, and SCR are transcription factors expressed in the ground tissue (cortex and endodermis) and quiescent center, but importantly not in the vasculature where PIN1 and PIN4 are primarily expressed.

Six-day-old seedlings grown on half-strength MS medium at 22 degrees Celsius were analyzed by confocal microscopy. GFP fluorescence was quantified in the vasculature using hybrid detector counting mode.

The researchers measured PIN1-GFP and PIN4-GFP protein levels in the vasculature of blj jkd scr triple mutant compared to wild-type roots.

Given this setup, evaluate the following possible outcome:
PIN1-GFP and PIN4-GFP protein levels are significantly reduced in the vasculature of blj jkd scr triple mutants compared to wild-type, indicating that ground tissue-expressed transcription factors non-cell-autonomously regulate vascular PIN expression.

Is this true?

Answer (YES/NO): YES